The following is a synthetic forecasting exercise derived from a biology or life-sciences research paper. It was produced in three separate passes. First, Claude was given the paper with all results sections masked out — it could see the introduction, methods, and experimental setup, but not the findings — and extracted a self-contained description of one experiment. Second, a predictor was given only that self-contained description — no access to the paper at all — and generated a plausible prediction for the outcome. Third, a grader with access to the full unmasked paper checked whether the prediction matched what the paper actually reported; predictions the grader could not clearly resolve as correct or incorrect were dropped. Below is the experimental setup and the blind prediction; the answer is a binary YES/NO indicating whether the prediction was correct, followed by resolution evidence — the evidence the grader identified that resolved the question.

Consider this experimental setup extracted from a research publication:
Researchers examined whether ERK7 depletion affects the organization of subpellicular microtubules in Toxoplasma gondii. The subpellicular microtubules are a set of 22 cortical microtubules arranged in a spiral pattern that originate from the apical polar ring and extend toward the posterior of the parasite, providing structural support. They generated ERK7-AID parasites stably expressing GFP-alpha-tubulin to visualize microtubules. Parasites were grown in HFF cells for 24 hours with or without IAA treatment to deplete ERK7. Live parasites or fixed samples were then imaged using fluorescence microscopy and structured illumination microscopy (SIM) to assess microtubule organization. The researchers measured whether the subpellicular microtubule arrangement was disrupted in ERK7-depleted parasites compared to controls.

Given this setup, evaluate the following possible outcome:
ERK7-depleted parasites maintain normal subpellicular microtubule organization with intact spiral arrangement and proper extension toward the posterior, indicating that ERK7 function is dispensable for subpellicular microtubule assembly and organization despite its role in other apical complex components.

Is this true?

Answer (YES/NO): YES